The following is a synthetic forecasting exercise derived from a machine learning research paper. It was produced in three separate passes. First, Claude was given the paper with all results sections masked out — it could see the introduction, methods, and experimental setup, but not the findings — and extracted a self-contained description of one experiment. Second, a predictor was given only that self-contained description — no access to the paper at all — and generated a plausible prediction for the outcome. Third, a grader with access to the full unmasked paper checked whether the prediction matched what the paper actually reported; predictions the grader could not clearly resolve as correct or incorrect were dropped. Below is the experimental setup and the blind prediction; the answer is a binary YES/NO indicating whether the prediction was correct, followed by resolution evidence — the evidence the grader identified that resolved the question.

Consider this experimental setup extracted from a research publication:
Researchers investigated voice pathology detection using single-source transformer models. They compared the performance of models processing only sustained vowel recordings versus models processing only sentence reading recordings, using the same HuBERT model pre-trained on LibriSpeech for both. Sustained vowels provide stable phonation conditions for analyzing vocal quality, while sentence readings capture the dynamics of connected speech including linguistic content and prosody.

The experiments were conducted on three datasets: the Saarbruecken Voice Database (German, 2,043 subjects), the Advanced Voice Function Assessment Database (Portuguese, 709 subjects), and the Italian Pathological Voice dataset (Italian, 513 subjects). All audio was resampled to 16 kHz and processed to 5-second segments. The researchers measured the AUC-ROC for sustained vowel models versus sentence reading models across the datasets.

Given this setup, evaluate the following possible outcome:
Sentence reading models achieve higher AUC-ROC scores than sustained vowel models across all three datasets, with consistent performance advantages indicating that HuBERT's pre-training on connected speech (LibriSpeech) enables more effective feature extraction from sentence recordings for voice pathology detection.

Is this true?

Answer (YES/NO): YES